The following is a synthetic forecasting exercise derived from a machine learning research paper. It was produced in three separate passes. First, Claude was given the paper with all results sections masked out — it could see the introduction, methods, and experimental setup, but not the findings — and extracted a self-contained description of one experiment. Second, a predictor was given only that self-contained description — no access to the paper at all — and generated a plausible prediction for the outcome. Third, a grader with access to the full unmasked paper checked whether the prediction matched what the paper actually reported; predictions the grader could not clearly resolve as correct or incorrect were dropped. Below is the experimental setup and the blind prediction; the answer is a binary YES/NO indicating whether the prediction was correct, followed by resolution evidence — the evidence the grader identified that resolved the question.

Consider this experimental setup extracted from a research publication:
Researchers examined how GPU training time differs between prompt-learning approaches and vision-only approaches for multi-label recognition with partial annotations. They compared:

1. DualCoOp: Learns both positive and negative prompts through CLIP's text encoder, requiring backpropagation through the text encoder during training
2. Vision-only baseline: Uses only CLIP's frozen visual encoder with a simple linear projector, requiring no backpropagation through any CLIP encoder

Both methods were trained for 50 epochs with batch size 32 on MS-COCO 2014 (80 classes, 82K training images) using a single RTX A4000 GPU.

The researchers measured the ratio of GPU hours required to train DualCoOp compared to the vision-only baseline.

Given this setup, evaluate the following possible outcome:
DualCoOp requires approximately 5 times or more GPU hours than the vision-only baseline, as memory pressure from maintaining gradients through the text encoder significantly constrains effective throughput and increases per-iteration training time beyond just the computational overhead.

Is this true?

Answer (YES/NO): NO